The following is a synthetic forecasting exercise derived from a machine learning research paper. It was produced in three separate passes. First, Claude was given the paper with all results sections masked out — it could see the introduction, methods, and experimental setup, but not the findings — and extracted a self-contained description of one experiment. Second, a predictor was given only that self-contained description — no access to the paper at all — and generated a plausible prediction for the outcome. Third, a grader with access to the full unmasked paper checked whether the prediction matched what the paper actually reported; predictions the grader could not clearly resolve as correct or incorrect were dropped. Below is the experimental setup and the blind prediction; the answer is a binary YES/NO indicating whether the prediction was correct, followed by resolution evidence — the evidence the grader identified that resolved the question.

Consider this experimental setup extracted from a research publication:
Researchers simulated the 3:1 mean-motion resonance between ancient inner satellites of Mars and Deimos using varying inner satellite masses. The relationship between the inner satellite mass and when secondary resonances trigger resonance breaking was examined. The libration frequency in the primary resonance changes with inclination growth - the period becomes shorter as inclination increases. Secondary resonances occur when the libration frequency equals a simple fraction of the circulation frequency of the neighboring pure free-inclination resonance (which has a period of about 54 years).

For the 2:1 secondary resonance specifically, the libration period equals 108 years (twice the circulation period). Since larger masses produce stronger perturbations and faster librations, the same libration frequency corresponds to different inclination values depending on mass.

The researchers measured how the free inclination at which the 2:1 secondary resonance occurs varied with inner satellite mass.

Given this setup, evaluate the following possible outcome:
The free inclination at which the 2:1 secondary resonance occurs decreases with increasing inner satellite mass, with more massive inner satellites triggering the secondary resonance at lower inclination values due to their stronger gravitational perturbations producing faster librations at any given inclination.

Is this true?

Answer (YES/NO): YES